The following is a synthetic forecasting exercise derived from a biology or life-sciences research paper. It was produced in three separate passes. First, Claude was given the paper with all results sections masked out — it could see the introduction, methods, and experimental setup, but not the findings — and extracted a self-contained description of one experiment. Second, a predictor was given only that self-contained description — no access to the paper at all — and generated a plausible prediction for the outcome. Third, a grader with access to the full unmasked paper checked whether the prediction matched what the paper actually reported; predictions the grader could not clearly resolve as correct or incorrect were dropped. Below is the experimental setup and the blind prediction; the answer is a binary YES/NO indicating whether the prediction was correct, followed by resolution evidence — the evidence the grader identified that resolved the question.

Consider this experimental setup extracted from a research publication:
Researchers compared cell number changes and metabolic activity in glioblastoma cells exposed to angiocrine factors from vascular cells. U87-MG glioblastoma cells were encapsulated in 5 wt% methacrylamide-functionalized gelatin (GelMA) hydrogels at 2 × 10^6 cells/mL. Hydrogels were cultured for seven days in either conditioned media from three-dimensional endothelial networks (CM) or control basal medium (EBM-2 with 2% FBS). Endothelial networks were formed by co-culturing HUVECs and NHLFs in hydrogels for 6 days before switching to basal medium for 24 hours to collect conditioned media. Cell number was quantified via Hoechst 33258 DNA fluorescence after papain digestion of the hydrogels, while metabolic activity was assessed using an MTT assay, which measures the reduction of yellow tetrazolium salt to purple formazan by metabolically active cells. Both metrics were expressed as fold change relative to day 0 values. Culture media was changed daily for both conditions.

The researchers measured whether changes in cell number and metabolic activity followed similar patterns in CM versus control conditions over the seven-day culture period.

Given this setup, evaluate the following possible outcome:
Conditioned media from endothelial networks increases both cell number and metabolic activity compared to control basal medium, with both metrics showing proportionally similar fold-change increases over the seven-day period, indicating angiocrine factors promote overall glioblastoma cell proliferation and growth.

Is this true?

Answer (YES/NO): NO